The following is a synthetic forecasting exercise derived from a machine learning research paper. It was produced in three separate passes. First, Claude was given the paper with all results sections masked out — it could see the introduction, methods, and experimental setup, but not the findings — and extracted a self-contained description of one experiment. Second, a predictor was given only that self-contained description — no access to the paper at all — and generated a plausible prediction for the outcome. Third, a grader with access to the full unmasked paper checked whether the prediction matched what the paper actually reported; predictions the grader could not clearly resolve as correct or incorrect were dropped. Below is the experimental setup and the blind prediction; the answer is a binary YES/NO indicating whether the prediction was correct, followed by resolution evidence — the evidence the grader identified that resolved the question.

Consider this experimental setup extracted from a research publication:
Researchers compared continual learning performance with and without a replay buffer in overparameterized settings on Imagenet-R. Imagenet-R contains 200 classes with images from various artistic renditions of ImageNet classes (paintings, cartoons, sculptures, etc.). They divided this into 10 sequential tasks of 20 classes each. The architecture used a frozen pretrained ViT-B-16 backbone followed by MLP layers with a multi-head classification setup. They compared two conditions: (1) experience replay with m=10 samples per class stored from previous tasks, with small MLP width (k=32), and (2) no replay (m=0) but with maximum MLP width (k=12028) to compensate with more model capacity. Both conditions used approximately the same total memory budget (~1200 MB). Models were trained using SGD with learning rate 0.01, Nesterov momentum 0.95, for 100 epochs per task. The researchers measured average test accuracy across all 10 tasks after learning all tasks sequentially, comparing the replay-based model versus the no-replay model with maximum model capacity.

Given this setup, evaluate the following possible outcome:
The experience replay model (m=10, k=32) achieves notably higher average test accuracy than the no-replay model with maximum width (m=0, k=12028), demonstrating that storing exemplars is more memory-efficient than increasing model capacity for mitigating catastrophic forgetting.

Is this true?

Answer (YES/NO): YES